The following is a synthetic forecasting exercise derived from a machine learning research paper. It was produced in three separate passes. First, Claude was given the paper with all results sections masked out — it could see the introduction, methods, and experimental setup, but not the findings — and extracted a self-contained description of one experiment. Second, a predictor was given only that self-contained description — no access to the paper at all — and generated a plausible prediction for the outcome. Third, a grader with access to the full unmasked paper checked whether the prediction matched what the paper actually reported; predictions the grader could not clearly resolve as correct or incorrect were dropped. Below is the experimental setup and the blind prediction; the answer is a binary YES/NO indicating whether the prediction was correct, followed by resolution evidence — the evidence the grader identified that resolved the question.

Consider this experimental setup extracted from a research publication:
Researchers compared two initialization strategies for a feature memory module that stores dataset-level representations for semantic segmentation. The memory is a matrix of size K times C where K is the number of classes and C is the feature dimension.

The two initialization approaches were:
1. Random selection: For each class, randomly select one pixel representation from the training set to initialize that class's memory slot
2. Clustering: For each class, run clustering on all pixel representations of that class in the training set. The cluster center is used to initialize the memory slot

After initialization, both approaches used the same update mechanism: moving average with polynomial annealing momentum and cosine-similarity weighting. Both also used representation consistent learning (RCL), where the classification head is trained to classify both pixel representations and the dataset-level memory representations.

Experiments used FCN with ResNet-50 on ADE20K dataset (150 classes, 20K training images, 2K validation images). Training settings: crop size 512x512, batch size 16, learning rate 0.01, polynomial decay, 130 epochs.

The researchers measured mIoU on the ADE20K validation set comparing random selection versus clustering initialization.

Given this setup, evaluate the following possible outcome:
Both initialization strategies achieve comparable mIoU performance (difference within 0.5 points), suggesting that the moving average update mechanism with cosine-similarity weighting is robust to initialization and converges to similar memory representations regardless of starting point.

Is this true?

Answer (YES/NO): YES